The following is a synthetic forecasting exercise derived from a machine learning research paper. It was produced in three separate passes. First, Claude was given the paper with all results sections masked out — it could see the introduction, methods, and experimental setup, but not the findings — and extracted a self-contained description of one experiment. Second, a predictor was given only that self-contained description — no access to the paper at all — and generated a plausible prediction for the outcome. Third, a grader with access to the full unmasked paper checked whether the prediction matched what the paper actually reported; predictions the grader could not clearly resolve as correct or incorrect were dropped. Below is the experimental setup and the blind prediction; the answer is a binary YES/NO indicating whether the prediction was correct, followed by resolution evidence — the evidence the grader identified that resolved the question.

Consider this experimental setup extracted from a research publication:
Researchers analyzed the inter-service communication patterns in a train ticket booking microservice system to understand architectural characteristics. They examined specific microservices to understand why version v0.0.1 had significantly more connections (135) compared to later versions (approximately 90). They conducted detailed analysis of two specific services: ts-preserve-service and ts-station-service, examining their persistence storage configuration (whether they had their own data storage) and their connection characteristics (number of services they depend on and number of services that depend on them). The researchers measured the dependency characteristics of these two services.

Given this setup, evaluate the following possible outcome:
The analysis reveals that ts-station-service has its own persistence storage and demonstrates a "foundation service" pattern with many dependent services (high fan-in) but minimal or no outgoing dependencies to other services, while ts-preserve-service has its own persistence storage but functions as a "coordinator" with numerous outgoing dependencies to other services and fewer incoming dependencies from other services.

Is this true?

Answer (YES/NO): NO